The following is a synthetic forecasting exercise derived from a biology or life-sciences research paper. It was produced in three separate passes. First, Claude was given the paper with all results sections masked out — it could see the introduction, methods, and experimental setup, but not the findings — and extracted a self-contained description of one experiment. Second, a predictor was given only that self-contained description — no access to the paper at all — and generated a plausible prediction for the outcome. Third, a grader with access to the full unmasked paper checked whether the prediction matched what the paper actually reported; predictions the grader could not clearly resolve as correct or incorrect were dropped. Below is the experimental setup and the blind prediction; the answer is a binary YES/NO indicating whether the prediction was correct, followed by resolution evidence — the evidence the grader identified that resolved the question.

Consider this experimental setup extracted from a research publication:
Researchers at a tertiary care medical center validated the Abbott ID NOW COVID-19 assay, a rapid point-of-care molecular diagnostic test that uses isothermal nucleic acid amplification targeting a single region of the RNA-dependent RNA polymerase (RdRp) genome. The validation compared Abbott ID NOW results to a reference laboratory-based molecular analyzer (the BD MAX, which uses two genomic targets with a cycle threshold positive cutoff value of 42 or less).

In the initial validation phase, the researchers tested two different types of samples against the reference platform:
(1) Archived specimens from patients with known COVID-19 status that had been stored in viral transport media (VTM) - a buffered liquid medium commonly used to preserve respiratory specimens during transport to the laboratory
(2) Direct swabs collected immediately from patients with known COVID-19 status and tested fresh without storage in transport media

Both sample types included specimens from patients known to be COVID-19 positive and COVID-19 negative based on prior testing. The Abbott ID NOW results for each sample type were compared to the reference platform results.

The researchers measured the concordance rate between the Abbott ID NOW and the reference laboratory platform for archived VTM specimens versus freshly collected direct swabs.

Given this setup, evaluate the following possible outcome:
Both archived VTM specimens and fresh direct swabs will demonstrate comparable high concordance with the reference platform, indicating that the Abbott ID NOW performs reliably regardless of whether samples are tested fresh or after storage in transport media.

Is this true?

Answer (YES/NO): NO